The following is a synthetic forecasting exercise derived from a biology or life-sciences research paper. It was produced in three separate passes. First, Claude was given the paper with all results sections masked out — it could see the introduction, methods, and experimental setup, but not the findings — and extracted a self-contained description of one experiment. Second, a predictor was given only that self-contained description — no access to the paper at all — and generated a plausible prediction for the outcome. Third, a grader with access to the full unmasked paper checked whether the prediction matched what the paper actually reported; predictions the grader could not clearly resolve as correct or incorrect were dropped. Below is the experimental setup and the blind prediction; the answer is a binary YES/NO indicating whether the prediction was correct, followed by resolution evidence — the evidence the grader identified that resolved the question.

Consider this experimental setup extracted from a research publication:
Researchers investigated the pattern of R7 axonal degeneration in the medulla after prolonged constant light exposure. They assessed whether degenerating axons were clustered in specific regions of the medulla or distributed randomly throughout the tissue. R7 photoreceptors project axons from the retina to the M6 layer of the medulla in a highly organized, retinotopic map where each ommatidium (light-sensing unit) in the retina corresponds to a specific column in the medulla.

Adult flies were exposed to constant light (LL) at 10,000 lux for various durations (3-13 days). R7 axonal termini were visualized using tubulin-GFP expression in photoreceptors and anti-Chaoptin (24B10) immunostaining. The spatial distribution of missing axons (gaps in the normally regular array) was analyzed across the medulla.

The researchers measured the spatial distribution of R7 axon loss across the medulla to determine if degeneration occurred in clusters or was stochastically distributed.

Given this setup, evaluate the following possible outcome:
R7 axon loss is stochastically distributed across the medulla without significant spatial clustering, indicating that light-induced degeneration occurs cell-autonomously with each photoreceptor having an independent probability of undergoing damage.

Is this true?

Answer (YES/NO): YES